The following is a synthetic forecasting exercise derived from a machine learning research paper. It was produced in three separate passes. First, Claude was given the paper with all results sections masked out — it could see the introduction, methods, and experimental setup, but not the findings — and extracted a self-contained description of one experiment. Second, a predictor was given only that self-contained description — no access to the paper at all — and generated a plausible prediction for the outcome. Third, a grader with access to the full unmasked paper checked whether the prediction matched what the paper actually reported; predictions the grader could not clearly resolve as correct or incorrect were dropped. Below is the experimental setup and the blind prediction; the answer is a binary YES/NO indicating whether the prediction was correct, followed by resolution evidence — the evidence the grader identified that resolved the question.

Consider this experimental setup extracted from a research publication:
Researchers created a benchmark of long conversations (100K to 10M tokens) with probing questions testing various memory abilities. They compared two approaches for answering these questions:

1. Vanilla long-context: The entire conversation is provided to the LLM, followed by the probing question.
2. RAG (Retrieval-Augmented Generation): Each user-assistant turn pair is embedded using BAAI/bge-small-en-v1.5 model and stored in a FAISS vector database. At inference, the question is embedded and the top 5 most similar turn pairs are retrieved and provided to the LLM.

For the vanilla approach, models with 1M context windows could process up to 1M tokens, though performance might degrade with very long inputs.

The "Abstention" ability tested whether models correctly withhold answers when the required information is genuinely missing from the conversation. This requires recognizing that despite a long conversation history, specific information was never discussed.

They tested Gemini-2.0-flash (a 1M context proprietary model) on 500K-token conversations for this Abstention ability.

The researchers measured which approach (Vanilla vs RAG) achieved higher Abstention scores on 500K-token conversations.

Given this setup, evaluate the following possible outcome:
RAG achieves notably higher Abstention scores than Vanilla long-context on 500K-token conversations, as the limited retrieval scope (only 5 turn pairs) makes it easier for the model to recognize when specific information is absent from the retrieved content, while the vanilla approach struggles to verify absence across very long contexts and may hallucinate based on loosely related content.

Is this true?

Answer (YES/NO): YES